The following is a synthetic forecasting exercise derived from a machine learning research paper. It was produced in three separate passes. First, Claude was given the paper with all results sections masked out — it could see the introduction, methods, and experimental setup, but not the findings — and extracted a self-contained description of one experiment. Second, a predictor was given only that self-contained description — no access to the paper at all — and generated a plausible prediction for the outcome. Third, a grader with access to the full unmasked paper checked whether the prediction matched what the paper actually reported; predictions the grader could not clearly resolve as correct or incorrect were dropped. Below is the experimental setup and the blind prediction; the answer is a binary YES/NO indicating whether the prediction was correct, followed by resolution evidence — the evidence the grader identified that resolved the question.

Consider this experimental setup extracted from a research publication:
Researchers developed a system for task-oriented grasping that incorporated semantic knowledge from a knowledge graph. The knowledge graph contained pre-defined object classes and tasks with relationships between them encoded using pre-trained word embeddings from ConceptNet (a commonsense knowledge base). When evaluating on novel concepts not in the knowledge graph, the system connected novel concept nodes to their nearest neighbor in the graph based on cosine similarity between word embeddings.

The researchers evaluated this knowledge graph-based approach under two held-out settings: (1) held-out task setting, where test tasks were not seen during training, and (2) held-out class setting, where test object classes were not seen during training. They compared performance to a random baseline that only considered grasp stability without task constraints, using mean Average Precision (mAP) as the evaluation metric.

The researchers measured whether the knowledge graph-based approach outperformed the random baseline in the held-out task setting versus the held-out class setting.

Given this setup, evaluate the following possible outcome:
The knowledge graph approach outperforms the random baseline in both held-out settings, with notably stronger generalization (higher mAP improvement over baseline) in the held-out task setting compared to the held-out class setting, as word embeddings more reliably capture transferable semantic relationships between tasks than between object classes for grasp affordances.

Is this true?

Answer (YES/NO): NO